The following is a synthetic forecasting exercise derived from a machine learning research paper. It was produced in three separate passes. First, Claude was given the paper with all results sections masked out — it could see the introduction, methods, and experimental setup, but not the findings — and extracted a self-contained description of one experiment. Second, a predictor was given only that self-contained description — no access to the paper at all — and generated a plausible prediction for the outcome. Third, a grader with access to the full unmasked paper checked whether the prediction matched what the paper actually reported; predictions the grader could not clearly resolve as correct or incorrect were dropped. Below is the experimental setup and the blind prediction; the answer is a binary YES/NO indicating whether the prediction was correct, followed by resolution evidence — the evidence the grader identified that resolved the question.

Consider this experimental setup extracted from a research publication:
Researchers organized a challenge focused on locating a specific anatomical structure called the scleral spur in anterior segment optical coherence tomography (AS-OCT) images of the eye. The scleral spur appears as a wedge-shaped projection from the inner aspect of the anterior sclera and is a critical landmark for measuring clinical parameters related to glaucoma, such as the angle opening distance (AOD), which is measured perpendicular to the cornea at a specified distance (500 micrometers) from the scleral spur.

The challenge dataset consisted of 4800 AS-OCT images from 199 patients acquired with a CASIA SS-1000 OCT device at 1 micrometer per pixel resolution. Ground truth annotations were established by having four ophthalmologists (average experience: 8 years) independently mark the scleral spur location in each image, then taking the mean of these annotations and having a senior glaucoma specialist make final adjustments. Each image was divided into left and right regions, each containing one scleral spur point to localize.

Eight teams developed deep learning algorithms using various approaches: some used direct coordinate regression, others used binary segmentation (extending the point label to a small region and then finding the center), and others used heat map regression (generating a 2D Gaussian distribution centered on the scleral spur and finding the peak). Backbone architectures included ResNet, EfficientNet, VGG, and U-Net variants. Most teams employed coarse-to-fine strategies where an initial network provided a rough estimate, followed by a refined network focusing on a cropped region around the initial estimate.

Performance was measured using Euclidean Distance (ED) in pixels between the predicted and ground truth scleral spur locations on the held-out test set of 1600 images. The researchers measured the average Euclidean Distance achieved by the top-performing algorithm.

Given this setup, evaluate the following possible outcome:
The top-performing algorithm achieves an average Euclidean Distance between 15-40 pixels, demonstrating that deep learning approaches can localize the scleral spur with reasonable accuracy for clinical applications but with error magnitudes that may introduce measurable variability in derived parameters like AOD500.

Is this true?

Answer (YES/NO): NO